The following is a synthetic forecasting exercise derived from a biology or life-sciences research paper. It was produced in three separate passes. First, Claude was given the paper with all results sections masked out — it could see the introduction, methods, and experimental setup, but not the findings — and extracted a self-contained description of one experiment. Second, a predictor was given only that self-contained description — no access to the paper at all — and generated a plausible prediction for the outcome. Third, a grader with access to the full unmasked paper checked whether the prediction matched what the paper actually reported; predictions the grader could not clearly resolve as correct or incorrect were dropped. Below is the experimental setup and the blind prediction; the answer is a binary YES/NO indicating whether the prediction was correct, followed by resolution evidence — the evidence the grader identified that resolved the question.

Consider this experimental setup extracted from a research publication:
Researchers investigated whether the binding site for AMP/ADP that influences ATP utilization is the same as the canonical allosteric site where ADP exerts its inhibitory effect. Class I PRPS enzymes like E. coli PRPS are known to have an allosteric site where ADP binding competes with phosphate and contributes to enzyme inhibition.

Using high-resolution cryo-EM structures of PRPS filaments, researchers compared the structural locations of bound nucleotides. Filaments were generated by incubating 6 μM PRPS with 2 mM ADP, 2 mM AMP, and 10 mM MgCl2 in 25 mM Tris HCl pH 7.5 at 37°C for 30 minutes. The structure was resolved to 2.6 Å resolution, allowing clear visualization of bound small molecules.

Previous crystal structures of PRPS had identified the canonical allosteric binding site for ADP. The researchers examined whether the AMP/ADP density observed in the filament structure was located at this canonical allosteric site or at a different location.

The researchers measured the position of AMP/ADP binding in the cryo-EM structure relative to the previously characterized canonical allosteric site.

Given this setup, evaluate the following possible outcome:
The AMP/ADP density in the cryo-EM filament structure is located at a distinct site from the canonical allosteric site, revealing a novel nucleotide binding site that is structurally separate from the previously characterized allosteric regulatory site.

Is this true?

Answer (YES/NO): YES